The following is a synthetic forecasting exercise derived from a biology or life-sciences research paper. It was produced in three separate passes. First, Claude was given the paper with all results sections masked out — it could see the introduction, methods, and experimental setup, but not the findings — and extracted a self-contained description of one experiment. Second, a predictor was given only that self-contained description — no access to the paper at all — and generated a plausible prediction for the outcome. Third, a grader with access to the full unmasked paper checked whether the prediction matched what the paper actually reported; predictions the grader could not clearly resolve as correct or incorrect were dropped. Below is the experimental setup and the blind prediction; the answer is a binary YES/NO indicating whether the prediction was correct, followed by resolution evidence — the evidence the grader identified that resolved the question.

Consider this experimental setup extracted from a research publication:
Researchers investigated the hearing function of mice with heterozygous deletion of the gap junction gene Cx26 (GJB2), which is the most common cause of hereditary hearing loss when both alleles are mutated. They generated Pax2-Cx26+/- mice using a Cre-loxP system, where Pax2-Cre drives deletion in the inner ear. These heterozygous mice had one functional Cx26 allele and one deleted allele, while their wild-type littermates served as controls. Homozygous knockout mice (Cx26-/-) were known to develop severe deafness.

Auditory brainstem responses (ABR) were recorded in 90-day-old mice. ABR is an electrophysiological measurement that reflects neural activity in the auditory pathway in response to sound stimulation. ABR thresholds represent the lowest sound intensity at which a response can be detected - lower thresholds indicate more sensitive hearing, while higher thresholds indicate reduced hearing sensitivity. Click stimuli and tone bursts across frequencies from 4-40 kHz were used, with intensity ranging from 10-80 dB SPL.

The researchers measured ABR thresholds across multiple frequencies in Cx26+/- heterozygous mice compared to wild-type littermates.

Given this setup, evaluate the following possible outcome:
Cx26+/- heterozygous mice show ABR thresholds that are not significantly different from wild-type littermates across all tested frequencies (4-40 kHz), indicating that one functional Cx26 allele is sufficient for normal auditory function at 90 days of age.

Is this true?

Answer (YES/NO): NO